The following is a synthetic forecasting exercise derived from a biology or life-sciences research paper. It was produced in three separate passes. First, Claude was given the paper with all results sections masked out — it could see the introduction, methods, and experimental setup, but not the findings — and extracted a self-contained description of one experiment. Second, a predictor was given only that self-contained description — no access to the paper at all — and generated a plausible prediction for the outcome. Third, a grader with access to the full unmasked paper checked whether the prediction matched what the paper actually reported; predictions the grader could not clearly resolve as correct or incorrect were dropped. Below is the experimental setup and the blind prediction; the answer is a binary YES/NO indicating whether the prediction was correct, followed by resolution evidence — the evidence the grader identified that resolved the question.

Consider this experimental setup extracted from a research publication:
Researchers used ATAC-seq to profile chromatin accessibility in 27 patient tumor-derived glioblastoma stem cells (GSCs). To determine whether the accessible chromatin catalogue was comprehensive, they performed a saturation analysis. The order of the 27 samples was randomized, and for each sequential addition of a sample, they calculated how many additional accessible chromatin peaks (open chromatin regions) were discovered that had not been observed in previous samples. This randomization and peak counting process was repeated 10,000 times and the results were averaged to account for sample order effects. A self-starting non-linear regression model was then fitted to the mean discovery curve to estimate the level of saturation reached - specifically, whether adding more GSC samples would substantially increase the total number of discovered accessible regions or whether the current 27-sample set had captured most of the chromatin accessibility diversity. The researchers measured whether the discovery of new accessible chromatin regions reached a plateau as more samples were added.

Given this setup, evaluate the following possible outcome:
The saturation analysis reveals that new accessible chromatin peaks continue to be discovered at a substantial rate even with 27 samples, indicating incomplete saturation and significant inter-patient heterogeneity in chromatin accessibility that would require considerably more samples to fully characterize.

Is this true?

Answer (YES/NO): NO